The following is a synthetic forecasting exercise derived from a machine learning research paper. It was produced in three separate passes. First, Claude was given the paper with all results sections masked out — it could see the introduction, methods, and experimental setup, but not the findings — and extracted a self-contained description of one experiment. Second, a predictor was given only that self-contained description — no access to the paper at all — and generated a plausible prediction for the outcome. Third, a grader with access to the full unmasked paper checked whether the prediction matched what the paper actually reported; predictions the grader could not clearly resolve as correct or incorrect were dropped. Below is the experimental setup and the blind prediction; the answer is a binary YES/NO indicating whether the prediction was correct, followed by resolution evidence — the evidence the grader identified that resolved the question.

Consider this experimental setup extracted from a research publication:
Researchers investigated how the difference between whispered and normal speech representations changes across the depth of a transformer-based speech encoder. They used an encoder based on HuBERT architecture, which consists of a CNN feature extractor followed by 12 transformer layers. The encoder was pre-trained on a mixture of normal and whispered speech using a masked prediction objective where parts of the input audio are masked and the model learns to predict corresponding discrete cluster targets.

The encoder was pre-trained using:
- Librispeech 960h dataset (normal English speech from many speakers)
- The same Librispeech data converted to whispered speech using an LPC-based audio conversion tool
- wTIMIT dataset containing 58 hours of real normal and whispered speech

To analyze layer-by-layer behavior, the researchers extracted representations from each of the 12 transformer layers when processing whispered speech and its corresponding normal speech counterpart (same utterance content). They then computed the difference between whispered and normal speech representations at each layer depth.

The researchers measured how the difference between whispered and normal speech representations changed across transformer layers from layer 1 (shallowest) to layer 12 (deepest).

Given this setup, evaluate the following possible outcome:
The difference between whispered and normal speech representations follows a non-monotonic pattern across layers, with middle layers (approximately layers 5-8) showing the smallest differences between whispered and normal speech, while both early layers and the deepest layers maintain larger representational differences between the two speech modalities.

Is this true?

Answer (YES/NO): NO